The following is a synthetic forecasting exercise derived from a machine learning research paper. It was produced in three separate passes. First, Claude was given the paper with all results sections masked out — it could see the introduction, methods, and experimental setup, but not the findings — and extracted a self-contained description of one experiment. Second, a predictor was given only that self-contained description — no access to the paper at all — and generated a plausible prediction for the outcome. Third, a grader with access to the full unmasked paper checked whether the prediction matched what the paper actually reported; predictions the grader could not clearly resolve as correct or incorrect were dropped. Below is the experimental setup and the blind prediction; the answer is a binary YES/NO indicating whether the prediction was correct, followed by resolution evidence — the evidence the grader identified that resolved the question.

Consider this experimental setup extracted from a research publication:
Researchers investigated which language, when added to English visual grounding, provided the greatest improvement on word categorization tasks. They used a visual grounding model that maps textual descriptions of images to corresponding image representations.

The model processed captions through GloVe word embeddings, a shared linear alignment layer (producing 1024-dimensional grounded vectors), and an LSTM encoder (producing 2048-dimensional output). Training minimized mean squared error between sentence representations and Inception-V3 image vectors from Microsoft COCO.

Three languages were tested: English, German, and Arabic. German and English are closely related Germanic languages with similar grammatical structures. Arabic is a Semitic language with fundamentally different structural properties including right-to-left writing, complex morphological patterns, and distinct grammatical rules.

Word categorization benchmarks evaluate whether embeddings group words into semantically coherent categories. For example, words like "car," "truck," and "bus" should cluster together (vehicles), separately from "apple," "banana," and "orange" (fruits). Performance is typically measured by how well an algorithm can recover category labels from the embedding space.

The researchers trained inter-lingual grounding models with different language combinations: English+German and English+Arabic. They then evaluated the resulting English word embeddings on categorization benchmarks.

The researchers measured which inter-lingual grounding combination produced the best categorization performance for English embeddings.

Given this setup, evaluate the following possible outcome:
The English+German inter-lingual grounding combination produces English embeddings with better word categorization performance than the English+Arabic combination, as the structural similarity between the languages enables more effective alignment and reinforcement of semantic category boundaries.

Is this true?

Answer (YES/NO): NO